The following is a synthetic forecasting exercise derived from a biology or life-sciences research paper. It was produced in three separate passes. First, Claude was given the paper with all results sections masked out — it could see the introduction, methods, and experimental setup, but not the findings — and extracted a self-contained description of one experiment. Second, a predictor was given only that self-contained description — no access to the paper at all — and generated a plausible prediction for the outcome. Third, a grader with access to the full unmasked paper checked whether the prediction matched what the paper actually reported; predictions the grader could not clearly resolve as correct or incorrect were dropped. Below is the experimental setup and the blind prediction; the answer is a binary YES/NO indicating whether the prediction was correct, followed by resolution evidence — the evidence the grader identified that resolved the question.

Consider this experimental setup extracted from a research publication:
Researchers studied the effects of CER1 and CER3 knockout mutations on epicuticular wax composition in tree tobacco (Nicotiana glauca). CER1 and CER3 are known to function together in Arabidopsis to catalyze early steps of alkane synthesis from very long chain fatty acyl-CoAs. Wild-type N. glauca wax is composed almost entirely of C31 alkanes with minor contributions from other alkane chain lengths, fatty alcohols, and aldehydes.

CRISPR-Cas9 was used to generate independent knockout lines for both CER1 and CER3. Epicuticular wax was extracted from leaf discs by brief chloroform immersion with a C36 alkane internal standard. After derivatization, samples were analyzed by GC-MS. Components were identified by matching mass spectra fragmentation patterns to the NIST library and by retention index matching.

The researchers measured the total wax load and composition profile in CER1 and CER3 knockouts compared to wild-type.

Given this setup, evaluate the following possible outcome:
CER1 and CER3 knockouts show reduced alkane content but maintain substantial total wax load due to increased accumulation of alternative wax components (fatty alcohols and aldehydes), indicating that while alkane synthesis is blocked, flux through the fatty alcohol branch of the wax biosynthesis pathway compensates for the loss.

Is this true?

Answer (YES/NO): NO